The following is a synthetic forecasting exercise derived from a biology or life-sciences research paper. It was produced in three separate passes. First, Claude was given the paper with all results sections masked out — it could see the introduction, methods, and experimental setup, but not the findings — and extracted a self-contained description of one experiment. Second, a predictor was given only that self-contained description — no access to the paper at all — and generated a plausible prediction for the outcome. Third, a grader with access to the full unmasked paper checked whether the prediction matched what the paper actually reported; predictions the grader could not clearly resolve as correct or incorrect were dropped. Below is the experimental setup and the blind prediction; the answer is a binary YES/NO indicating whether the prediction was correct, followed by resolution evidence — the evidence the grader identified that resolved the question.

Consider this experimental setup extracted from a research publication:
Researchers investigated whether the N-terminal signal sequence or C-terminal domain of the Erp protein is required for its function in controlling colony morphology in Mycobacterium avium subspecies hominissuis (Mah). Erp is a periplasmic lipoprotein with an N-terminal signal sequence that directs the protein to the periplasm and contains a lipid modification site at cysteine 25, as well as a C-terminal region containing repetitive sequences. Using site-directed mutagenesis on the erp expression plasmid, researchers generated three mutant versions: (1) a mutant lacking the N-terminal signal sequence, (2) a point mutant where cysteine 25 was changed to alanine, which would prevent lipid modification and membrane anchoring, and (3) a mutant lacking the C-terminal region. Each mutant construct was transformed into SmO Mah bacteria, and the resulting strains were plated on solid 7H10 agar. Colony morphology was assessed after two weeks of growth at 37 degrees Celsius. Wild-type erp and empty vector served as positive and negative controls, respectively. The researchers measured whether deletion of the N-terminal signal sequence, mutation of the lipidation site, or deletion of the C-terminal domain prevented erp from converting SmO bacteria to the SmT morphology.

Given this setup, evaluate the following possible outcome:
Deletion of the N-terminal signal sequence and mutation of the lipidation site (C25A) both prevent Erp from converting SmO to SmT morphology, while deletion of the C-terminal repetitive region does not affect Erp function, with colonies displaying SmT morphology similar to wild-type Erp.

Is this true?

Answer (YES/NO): NO